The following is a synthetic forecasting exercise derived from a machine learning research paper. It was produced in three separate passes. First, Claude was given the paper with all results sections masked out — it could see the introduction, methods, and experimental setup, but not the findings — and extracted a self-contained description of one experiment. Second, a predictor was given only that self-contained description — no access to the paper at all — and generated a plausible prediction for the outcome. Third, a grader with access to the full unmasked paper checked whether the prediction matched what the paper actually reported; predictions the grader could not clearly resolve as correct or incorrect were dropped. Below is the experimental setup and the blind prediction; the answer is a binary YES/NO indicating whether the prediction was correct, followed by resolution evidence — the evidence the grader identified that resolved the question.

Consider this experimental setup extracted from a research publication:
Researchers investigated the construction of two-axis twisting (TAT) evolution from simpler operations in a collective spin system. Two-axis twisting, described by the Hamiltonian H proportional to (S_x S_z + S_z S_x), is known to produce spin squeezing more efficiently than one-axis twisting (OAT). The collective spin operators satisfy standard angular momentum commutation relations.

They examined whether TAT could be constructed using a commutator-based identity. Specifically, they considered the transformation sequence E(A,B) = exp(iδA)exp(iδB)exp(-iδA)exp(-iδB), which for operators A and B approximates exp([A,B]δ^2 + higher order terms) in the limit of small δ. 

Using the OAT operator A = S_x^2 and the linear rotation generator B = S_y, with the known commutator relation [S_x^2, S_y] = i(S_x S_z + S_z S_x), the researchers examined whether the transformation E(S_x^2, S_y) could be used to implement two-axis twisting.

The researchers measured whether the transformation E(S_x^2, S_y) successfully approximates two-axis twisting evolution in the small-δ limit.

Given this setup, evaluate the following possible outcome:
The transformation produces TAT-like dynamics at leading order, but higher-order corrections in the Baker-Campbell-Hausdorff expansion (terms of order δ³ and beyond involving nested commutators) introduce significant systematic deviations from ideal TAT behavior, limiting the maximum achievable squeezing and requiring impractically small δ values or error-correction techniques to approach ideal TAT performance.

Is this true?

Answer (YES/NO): NO